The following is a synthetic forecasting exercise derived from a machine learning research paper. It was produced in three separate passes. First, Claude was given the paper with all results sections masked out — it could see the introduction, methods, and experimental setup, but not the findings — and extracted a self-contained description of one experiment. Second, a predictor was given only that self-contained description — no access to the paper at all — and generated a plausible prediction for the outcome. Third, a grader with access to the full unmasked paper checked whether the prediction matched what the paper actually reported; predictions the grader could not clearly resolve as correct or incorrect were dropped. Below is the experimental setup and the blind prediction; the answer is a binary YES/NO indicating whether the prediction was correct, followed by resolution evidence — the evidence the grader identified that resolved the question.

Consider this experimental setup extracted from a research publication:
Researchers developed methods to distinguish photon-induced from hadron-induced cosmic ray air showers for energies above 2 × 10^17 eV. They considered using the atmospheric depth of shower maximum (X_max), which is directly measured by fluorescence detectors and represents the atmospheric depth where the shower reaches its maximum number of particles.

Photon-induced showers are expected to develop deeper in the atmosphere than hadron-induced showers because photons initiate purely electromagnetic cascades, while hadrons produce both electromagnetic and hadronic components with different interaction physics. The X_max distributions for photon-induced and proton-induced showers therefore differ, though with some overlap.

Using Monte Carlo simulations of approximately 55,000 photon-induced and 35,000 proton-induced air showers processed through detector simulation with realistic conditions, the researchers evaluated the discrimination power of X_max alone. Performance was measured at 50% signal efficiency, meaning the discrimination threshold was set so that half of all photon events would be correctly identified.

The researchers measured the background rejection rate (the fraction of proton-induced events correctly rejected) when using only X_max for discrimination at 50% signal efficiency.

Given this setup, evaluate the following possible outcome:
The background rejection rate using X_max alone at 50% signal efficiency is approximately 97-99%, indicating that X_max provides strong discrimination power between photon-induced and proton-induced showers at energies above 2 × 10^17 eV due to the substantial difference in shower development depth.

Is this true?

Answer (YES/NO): NO